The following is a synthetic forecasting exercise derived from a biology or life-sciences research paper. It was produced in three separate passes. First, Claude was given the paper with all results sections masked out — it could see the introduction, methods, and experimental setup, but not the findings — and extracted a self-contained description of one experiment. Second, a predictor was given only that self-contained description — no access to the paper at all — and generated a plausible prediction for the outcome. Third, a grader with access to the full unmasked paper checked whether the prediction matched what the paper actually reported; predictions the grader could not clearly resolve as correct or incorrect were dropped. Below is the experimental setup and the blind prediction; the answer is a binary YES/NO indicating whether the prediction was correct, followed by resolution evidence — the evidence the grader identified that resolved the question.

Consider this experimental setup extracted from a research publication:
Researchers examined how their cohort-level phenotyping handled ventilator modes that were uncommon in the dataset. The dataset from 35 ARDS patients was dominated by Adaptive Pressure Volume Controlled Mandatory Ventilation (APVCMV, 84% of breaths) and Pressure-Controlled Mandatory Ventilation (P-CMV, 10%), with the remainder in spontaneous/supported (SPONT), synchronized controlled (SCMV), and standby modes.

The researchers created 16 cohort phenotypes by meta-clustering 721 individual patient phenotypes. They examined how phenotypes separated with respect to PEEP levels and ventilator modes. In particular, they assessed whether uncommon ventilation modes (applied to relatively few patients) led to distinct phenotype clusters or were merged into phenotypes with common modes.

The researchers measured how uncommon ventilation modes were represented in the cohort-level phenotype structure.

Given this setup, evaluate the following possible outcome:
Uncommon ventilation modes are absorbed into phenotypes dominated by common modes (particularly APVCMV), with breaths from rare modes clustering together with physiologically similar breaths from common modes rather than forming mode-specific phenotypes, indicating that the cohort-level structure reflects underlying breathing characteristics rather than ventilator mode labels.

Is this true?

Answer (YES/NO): NO